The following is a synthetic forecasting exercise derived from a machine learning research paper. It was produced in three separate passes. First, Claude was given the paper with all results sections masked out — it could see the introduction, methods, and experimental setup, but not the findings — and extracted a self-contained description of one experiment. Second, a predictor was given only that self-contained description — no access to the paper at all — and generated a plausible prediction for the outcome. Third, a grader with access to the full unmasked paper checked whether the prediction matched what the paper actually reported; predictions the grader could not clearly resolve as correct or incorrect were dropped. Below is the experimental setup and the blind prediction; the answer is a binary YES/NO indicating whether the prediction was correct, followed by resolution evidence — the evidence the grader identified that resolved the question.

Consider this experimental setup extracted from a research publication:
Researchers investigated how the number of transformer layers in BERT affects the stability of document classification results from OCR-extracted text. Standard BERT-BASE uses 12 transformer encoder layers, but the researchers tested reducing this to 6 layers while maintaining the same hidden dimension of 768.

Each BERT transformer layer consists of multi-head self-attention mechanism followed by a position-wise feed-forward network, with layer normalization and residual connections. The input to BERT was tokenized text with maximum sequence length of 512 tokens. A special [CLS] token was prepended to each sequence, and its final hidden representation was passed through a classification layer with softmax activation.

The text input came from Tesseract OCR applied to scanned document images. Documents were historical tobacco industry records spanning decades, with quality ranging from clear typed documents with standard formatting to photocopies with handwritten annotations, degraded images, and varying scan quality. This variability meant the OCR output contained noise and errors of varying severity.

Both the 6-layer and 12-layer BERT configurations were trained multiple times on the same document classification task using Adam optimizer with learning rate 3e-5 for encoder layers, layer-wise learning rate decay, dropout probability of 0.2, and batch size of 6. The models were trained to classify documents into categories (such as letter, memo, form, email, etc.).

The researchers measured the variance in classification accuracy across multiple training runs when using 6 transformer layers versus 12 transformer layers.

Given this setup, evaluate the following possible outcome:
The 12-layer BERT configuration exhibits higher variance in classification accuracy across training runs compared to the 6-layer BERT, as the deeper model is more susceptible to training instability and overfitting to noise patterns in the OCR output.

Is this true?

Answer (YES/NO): YES